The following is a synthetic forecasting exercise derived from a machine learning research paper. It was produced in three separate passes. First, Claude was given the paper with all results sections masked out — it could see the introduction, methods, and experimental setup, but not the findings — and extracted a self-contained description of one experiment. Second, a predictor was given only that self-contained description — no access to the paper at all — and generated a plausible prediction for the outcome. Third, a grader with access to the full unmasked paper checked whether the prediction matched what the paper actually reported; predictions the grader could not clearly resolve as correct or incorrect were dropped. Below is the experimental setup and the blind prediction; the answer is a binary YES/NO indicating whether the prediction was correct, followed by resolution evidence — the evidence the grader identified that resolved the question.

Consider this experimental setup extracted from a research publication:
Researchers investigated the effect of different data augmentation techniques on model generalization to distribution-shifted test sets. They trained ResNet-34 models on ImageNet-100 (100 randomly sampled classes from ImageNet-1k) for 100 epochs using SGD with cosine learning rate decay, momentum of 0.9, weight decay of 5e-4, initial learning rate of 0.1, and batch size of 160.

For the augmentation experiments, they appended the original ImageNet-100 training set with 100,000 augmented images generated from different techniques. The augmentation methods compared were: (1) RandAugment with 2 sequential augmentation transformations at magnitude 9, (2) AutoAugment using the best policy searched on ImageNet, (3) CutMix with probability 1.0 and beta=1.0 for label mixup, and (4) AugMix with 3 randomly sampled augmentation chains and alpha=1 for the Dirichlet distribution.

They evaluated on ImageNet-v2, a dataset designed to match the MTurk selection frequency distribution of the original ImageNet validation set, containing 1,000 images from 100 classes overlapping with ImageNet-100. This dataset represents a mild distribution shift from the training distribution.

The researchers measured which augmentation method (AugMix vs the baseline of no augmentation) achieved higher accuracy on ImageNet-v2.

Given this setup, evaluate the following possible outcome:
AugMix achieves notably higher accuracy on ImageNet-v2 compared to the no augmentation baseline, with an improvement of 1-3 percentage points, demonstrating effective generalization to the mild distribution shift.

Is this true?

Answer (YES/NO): NO